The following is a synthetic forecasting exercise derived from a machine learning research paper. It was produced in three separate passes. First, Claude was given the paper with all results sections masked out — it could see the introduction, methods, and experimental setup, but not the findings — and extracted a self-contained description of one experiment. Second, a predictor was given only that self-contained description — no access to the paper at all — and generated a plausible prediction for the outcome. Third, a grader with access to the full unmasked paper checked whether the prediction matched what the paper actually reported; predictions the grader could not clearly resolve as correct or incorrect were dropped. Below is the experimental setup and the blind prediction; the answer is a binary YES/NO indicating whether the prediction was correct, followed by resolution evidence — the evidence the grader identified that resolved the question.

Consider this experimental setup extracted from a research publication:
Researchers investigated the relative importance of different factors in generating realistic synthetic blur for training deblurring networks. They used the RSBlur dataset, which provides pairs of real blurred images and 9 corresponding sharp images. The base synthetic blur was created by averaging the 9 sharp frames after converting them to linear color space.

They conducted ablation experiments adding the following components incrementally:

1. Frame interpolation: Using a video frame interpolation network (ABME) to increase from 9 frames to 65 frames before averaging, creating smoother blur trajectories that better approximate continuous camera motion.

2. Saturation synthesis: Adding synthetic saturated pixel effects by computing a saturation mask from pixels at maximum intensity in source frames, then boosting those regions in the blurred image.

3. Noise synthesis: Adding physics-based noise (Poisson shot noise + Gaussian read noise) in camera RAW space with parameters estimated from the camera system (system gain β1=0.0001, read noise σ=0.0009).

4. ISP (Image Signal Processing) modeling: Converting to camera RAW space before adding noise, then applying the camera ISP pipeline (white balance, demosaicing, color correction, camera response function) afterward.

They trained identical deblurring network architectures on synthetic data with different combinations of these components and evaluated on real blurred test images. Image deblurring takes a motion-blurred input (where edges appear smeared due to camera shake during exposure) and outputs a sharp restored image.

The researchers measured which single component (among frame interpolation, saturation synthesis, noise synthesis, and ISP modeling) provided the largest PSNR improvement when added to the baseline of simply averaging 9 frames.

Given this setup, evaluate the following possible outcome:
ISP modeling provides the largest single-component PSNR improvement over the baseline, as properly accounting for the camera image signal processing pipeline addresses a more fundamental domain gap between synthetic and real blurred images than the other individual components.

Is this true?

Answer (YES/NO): NO